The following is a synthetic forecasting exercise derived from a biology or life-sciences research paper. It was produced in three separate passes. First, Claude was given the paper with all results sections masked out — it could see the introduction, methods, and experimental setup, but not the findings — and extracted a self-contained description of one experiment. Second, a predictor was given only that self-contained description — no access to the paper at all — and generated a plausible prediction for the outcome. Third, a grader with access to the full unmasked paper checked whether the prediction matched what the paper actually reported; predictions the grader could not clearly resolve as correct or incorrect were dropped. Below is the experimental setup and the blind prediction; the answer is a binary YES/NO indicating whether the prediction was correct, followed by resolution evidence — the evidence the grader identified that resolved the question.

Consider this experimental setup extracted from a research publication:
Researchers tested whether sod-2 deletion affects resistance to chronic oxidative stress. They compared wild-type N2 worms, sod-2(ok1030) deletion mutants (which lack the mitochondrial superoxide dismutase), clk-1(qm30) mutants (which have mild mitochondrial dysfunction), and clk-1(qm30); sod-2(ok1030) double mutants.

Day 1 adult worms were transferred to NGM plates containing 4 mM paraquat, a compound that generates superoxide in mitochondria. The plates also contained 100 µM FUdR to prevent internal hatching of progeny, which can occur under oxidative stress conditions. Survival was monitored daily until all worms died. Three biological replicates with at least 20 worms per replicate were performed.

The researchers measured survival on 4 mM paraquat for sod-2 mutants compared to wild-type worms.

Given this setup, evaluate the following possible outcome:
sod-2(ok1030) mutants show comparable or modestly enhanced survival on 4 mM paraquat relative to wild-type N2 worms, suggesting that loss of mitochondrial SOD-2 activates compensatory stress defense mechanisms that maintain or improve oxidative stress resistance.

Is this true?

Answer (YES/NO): NO